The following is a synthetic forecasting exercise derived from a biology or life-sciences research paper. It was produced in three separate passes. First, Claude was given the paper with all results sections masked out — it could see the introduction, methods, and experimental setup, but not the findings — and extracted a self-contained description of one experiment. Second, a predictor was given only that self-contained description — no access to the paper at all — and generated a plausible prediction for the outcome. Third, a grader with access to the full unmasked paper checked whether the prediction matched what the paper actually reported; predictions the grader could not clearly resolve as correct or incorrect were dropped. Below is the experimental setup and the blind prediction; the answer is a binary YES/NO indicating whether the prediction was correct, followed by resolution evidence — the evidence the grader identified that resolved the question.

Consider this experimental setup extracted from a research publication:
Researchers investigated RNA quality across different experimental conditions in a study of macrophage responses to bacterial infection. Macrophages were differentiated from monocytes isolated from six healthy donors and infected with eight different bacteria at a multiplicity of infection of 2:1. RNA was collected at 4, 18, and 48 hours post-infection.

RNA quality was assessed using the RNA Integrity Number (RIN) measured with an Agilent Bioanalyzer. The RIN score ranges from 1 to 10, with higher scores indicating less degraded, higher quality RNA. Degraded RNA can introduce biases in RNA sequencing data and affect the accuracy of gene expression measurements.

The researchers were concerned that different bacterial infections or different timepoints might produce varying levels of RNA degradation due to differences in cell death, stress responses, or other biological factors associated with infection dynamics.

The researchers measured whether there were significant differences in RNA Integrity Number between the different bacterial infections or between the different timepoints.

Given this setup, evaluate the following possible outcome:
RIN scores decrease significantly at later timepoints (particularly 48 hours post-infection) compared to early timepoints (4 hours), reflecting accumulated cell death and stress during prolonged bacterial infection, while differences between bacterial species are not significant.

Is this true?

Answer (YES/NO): NO